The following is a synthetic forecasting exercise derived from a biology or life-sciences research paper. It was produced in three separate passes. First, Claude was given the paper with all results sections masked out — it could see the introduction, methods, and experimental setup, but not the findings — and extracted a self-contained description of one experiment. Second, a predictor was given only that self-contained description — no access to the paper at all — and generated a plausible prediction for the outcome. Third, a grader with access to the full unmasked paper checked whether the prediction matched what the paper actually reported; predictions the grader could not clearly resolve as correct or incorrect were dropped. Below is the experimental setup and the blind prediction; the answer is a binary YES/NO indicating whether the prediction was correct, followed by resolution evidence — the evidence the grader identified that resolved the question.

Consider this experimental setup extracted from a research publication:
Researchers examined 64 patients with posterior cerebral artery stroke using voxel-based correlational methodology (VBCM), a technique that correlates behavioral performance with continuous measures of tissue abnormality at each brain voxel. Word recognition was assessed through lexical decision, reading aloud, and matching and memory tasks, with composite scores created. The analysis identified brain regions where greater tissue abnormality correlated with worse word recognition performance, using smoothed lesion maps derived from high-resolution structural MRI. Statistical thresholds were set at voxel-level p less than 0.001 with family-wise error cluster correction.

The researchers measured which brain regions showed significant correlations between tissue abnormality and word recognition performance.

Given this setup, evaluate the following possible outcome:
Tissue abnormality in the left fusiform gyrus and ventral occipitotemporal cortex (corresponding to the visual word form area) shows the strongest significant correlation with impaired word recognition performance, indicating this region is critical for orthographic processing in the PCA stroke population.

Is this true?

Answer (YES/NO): NO